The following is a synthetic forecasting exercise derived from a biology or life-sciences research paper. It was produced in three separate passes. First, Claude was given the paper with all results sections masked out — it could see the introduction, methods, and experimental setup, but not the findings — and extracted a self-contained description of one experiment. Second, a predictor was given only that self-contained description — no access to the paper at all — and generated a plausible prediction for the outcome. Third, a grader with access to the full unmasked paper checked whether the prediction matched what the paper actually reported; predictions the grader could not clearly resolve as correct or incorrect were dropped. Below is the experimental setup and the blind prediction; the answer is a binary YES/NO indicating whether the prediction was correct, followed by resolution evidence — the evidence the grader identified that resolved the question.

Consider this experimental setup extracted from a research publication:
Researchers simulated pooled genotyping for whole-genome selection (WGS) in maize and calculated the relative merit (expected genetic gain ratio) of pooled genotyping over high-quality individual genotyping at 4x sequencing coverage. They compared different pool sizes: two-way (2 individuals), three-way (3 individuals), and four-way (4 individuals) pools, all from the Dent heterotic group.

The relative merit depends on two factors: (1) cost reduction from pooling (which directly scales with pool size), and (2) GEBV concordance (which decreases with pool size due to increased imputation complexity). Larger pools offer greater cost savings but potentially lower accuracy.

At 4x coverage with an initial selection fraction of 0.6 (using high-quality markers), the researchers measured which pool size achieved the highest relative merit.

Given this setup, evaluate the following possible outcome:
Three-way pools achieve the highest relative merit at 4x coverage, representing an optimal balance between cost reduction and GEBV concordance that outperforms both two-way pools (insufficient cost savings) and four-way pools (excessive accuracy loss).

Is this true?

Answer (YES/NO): NO